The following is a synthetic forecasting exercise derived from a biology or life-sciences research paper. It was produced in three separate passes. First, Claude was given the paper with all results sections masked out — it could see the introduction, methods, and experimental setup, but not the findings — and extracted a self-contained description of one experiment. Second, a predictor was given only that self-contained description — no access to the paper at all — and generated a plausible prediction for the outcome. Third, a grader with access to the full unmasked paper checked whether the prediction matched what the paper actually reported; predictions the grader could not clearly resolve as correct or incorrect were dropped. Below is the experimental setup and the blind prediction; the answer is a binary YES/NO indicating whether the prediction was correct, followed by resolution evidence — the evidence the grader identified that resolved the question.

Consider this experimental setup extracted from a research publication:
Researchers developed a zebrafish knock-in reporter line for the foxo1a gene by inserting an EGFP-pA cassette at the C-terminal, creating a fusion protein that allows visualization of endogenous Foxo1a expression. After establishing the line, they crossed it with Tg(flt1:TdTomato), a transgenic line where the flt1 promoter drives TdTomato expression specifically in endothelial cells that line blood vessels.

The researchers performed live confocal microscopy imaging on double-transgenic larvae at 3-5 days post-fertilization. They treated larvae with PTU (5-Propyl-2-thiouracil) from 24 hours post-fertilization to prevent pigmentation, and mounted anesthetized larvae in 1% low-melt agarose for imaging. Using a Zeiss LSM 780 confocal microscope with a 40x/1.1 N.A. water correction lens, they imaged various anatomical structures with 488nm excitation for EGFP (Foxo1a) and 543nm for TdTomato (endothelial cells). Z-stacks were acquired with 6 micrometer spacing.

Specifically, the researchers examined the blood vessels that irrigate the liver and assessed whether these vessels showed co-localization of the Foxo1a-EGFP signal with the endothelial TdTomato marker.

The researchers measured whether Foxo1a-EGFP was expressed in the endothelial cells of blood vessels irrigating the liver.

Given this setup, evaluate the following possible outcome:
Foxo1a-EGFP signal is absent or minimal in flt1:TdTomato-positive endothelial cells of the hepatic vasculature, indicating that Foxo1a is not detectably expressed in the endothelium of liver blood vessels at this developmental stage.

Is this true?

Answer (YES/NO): YES